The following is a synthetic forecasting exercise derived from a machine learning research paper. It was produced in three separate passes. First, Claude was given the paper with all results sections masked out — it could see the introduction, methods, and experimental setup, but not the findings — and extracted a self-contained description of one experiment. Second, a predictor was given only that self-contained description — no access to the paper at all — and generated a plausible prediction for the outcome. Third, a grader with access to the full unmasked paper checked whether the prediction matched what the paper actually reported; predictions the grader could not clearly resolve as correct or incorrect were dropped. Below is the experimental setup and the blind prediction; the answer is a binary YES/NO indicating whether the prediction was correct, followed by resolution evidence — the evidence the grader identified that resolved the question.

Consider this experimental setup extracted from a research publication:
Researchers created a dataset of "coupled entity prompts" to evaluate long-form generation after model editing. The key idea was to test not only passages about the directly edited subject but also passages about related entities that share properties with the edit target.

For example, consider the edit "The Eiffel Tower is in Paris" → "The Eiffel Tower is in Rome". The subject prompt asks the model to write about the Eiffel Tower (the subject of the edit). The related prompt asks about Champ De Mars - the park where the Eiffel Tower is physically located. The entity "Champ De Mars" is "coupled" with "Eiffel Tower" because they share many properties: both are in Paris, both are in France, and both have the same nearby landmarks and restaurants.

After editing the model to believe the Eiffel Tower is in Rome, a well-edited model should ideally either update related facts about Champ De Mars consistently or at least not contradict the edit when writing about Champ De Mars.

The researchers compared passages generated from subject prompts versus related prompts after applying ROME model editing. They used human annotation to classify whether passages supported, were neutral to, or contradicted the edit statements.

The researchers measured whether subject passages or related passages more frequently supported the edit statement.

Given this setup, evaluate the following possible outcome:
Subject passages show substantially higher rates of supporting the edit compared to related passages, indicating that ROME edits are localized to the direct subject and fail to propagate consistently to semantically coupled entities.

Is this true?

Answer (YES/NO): NO